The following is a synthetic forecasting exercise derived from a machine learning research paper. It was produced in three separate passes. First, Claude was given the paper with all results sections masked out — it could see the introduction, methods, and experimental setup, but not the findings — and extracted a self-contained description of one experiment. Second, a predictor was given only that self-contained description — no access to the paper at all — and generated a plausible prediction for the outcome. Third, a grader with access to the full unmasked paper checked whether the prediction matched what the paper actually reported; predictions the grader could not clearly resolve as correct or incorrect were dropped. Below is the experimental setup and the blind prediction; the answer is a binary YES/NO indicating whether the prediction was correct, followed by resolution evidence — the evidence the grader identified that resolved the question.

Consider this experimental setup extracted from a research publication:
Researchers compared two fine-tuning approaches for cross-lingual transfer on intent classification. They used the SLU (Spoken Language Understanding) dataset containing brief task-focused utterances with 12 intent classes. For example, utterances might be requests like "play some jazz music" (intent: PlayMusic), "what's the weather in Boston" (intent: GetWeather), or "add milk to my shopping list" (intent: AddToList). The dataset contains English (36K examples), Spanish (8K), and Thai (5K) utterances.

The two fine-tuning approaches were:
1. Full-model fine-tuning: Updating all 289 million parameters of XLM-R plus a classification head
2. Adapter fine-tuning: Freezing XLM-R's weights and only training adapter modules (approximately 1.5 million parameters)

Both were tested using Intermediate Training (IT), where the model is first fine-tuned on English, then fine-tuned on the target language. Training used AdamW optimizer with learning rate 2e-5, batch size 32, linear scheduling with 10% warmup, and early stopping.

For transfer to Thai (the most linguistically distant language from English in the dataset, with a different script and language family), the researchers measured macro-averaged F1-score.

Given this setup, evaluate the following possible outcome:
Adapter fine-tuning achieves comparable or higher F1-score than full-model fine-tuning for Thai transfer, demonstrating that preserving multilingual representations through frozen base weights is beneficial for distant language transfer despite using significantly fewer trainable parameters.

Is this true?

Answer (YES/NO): NO